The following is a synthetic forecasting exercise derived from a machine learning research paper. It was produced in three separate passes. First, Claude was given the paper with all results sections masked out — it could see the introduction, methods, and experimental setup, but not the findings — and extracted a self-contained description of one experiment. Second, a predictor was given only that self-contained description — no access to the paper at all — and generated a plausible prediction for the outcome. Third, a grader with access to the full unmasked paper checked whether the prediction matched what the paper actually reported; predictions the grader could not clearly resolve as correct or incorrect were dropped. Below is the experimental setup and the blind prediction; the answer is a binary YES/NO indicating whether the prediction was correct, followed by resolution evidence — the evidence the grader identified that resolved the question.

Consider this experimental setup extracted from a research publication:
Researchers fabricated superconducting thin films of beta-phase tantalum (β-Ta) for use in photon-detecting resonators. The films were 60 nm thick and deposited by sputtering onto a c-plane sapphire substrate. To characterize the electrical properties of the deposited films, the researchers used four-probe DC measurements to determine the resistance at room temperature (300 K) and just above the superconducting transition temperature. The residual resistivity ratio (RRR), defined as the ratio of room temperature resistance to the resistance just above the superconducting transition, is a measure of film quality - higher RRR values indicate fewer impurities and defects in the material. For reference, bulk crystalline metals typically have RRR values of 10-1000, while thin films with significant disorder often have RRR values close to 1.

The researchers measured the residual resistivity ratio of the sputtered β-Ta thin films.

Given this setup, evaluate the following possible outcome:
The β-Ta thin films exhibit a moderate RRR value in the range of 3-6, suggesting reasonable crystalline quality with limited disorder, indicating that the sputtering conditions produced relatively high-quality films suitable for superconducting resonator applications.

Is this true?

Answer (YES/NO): NO